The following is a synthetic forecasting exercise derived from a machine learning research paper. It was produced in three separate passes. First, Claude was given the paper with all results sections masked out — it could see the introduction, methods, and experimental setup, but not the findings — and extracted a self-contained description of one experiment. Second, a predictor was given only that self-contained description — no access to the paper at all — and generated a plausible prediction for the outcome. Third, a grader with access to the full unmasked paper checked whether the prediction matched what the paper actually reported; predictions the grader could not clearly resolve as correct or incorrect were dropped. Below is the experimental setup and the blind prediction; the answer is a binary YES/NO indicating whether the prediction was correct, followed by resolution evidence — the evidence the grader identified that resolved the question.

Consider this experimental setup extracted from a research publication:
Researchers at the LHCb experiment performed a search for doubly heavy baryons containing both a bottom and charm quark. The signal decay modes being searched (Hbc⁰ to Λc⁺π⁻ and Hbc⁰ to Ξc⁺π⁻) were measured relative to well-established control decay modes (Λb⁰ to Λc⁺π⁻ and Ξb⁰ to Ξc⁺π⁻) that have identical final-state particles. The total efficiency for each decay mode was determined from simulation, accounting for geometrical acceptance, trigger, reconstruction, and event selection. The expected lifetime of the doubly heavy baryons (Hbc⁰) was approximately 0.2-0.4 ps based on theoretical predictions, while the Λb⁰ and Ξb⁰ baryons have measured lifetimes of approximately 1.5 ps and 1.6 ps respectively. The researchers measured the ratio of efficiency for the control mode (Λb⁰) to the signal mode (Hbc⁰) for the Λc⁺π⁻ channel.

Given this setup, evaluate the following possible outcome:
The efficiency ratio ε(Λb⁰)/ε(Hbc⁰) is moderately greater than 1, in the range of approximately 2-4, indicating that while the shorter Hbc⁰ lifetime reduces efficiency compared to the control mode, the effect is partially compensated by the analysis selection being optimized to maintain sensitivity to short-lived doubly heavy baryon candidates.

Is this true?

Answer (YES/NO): YES